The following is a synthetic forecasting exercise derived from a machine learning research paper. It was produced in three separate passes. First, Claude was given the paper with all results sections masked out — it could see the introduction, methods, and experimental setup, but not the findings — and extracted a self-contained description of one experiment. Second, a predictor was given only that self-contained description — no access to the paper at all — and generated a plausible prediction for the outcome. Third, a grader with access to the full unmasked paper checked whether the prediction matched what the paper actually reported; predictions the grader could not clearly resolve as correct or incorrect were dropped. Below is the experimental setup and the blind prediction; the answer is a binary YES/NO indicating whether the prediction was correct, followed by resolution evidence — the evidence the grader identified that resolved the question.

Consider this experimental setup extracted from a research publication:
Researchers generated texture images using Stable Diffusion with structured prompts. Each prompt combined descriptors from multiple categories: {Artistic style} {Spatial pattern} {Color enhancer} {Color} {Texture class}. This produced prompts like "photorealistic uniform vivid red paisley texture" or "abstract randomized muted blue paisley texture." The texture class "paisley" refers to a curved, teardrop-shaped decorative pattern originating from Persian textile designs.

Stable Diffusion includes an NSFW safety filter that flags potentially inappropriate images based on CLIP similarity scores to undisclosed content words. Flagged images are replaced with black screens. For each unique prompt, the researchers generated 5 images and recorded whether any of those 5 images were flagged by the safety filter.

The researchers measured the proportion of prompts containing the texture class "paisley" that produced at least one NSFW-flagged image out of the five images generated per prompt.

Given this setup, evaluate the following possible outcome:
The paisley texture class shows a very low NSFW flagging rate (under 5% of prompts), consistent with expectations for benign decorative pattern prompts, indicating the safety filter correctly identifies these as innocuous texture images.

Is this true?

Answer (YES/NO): NO